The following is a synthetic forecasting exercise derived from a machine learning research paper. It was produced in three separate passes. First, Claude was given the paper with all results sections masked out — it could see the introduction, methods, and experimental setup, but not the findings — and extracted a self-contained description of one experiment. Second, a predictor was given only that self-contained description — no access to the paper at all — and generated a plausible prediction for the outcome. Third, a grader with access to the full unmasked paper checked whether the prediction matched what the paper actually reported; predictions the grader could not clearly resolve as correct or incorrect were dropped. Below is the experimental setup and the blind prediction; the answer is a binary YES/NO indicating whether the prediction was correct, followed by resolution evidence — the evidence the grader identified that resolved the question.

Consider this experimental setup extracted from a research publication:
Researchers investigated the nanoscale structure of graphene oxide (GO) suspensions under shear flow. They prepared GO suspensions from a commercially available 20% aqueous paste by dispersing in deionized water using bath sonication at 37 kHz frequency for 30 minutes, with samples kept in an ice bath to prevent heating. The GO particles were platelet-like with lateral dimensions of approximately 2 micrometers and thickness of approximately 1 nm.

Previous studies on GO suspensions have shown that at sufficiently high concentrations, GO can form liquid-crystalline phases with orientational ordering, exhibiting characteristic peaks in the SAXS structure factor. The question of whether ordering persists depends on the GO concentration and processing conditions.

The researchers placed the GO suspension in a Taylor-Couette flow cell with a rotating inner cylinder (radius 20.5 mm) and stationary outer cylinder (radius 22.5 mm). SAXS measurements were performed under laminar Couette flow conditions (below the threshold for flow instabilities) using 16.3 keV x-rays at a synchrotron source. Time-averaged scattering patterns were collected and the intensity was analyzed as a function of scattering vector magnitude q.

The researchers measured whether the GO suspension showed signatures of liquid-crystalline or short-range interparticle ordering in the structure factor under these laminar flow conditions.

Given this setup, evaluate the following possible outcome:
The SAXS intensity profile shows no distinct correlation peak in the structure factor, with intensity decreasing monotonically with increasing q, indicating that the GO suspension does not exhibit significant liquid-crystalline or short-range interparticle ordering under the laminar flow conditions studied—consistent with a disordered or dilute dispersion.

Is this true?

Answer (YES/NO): YES